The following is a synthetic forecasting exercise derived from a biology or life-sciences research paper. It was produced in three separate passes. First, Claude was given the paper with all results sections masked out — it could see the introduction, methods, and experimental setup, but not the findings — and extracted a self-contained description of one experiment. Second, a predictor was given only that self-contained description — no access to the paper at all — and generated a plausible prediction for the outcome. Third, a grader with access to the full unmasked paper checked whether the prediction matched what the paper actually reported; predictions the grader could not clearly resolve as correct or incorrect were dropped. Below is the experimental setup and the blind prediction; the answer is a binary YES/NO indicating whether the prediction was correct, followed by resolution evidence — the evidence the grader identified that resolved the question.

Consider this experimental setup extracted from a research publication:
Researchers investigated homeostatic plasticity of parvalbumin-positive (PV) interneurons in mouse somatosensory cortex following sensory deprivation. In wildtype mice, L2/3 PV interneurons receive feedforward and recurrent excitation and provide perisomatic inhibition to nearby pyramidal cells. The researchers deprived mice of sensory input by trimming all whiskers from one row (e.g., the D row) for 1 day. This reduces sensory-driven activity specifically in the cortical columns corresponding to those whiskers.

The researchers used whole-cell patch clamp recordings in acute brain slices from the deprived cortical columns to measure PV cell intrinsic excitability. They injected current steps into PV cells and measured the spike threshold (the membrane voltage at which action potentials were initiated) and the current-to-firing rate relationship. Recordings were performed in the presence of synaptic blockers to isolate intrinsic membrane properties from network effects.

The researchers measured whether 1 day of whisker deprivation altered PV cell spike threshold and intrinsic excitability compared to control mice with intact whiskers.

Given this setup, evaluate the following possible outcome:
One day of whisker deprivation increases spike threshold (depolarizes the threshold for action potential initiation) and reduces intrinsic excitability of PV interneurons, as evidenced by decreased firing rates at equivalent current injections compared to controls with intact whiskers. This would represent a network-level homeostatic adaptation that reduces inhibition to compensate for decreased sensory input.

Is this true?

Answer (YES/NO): YES